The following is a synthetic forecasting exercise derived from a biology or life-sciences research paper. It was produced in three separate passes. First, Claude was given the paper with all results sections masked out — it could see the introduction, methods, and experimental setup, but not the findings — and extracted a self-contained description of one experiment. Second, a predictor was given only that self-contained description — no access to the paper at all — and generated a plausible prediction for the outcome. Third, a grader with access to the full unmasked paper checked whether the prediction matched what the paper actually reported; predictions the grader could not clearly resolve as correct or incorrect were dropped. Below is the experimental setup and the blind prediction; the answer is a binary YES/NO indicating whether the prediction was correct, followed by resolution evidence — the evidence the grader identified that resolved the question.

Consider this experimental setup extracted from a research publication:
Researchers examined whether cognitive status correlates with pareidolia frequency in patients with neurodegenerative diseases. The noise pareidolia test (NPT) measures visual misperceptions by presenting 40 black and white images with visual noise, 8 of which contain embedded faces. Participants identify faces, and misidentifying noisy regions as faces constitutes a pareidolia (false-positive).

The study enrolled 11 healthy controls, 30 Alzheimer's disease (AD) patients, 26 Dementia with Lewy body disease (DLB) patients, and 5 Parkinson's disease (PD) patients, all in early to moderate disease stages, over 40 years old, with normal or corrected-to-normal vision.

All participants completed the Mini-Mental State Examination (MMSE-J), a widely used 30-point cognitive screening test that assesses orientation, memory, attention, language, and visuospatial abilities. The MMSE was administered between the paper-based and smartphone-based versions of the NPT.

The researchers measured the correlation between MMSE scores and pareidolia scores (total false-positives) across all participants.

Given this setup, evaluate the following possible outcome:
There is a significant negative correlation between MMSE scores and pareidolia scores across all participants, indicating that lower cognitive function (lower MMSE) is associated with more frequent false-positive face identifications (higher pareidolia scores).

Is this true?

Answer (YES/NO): YES